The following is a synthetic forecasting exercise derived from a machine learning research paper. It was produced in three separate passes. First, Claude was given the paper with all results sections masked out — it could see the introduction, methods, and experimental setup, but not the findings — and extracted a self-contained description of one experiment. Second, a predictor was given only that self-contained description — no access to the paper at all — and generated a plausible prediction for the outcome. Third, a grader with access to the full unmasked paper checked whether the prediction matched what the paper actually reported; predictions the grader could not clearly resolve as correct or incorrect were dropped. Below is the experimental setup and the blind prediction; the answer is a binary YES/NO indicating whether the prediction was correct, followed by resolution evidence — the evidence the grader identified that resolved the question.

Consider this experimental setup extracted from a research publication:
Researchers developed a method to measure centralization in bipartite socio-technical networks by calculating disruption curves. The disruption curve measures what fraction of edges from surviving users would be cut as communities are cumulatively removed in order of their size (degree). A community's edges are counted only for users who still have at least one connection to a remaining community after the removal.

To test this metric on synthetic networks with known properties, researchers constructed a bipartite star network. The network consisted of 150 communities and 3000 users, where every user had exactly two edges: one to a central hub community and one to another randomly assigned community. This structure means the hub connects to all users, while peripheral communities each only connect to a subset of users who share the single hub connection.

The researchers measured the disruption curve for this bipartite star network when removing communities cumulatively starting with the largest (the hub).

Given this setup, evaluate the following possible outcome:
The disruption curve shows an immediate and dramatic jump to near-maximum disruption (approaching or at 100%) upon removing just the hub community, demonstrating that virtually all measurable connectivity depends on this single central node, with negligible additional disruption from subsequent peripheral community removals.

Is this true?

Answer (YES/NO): NO